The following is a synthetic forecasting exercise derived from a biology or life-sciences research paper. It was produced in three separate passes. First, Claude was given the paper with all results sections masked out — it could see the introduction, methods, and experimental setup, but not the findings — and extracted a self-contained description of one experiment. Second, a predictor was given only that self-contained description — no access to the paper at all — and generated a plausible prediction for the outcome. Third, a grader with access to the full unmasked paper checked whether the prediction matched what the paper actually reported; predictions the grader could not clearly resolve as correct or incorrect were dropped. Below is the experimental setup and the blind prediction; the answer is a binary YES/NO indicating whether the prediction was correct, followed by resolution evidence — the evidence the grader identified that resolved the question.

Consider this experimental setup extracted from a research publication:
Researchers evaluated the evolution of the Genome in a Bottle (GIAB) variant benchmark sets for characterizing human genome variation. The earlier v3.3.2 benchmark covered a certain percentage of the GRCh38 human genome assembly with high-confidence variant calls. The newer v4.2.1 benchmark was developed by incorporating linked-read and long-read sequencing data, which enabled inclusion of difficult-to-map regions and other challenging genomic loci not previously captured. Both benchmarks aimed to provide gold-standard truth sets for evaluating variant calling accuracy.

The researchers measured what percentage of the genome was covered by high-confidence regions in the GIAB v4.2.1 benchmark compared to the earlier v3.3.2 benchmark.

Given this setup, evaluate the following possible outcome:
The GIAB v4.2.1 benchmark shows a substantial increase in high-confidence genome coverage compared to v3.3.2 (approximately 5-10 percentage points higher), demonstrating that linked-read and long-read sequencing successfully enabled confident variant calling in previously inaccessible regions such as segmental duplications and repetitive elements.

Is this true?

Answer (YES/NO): YES